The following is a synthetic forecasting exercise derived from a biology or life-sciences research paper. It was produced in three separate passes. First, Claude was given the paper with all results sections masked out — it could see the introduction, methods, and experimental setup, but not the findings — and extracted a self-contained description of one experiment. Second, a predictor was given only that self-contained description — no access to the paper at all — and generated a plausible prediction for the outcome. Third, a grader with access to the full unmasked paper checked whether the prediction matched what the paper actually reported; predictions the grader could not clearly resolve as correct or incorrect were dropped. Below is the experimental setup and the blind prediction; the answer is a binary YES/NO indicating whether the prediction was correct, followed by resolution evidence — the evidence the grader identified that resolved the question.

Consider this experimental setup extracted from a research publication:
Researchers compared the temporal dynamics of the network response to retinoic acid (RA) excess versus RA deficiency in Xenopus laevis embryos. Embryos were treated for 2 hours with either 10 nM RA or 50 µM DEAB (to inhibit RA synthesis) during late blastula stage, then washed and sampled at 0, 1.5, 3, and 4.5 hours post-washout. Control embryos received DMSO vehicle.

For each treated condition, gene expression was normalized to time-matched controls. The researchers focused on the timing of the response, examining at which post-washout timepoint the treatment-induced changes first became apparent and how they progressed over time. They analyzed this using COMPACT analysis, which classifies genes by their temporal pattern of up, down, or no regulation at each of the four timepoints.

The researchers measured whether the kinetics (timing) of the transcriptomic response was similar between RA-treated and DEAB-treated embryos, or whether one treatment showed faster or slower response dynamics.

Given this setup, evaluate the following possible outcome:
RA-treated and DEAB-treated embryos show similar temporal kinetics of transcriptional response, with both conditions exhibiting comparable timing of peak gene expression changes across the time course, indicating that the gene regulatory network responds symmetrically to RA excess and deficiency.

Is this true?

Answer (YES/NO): NO